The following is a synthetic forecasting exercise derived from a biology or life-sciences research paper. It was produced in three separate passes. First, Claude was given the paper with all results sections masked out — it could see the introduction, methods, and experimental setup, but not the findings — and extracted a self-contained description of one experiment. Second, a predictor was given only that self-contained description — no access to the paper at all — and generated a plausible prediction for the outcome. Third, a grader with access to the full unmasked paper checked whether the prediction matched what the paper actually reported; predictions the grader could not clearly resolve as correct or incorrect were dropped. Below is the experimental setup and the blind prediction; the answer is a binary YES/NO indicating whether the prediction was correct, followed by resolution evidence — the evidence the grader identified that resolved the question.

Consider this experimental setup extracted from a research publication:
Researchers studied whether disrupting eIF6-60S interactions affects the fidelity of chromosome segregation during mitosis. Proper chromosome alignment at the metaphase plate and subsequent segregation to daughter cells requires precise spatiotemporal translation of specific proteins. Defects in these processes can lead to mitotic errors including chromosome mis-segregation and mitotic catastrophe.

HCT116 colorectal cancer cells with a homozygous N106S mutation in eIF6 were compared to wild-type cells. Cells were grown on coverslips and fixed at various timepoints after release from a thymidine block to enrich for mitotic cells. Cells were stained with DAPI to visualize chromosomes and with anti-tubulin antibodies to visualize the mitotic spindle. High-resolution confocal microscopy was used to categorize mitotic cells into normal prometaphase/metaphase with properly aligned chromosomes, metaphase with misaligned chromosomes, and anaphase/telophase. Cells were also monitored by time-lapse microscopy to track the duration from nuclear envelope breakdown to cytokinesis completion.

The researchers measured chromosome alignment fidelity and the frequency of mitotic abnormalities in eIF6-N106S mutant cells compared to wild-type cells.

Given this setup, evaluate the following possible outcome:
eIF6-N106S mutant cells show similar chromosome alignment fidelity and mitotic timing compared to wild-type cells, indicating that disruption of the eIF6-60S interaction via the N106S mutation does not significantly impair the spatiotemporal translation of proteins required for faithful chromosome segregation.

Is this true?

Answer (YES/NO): NO